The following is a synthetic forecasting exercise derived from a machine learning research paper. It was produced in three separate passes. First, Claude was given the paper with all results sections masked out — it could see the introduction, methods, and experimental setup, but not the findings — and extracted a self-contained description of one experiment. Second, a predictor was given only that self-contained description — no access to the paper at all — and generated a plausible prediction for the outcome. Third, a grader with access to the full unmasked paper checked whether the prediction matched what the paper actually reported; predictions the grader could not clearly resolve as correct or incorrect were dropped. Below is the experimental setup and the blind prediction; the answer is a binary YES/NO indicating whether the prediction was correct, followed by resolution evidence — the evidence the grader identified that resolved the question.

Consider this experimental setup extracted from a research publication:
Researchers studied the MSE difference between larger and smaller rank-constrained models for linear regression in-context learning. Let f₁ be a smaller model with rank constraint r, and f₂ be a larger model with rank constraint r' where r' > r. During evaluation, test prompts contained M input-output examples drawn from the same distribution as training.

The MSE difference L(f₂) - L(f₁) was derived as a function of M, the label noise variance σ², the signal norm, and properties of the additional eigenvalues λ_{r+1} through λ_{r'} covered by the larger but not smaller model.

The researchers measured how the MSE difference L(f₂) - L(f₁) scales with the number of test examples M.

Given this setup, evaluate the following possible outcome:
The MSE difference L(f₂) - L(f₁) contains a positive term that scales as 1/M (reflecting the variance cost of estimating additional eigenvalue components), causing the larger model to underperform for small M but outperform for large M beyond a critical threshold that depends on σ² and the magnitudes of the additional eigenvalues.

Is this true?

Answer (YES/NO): NO